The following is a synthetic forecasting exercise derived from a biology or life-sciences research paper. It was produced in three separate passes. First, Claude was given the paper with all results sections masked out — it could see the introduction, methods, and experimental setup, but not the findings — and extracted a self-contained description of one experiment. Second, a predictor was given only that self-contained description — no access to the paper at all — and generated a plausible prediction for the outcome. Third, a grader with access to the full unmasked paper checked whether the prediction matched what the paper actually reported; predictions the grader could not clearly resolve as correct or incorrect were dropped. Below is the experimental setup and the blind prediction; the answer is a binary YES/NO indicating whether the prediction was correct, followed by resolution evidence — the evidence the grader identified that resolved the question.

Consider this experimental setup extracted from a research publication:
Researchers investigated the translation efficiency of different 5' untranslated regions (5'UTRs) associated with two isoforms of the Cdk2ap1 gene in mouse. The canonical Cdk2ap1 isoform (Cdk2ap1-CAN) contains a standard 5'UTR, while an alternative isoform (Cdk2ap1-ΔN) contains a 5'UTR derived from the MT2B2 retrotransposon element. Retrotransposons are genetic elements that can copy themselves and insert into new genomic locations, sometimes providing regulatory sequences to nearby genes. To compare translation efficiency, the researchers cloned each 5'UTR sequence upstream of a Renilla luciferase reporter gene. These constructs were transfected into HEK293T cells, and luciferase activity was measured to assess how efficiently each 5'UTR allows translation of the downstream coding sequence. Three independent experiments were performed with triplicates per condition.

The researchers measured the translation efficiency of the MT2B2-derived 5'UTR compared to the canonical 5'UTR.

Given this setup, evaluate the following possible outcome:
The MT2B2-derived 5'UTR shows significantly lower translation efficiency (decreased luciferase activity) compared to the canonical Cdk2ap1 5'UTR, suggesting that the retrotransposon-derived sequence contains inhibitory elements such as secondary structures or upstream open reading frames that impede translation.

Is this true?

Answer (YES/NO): NO